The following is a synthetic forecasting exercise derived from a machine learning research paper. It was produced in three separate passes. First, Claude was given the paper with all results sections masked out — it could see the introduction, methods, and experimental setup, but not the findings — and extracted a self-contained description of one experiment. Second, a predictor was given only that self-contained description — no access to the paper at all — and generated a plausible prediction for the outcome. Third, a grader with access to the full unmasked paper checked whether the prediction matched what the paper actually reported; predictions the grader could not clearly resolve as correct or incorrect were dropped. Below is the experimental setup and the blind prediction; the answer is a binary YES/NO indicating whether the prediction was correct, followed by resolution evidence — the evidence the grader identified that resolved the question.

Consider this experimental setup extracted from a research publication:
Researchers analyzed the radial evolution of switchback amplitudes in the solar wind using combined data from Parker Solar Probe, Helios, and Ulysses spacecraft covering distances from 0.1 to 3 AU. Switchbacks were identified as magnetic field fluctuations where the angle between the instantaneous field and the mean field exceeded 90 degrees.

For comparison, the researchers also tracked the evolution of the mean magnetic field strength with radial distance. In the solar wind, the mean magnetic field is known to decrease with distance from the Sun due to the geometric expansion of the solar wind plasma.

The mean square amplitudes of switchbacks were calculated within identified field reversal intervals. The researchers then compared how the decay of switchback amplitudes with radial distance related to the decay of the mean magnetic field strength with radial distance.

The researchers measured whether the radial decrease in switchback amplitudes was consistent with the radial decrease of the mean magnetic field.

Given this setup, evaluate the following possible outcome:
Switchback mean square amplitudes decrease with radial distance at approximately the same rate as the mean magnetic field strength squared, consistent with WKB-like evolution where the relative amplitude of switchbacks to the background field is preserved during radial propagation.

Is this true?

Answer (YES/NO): NO